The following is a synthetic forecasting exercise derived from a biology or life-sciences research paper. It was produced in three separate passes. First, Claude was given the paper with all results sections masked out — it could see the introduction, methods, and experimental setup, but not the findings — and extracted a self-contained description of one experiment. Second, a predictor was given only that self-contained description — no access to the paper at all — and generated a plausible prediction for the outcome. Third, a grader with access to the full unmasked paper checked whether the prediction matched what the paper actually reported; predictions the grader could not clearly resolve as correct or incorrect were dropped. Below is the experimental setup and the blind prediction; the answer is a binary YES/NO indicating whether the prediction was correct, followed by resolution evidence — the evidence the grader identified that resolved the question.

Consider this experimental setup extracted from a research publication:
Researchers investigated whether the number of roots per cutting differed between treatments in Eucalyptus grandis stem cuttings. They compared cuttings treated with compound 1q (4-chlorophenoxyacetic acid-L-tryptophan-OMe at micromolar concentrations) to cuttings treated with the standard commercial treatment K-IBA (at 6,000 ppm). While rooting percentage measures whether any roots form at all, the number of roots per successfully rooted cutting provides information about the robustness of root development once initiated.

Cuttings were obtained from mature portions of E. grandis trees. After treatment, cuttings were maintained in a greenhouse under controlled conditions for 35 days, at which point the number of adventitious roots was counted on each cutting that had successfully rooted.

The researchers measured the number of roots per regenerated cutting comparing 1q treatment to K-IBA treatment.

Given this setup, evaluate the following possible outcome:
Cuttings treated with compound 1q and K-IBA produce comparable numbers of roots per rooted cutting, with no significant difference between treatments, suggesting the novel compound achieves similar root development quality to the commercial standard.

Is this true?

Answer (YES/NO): YES